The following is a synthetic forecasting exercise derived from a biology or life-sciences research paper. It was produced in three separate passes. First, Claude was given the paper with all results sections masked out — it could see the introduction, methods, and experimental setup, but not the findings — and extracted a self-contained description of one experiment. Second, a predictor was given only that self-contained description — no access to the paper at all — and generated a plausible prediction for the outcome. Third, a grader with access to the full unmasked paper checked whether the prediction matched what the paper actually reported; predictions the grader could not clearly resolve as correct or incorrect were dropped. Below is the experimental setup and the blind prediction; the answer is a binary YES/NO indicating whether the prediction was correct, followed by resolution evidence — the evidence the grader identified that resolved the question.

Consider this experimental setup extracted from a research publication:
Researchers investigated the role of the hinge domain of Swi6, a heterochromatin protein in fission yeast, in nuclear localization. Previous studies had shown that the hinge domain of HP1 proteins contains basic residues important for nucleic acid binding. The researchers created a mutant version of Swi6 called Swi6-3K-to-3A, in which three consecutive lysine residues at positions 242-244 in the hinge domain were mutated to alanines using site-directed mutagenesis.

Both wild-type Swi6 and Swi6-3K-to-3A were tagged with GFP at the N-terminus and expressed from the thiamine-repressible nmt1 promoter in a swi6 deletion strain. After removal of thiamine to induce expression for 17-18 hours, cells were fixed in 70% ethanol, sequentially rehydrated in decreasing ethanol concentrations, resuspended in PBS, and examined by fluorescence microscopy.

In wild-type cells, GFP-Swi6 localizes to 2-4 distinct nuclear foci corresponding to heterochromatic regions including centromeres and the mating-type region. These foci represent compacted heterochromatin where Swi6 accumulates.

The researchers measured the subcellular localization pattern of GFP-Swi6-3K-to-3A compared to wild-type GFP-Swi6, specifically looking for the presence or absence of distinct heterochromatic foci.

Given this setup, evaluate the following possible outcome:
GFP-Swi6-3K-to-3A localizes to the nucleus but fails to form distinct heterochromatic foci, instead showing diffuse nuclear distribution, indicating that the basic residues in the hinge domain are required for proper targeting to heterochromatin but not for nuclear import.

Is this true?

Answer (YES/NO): NO